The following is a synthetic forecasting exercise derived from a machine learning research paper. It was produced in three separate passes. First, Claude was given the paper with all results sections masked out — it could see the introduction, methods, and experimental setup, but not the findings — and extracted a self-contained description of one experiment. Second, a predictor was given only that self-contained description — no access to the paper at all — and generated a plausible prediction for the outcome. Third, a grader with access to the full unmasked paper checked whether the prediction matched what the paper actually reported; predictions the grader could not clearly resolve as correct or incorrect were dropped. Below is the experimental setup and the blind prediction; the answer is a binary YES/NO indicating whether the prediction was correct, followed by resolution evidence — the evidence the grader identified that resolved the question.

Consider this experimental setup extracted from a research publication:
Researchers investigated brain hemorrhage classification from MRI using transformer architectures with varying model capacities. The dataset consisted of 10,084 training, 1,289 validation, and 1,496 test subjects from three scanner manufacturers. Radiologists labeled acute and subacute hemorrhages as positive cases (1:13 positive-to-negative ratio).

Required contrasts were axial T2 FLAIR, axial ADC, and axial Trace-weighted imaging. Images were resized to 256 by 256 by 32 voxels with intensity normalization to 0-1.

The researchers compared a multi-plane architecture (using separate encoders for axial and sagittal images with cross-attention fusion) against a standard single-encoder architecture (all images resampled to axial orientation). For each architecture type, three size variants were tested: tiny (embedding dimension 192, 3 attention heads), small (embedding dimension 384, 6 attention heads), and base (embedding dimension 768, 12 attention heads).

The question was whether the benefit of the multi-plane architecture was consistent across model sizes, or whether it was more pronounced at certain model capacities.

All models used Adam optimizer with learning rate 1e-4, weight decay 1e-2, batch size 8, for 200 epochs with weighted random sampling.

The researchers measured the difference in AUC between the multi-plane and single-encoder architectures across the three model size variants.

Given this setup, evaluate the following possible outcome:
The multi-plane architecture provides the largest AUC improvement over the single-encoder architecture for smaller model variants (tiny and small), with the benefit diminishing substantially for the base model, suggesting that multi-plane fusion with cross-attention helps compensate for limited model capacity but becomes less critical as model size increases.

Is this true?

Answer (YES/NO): NO